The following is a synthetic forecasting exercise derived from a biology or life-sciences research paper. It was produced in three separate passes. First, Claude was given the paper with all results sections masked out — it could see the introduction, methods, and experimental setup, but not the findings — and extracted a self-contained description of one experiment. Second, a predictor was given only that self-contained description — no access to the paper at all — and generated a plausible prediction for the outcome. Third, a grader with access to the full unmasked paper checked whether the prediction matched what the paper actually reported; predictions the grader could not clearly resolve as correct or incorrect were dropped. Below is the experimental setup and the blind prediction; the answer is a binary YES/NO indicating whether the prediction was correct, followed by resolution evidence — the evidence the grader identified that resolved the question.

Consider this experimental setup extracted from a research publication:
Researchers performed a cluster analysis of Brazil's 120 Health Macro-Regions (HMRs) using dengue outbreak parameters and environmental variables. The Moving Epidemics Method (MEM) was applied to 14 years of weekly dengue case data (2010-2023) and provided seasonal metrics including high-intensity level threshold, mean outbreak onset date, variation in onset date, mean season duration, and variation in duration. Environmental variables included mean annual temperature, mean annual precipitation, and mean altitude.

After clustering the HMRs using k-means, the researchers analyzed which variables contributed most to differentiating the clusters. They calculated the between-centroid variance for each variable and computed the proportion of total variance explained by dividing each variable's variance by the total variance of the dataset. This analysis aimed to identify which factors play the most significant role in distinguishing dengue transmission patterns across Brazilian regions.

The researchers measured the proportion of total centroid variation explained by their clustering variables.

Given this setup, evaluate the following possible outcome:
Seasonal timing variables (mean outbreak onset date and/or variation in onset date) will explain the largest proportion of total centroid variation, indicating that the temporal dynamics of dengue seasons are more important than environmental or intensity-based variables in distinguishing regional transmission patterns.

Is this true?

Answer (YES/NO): NO